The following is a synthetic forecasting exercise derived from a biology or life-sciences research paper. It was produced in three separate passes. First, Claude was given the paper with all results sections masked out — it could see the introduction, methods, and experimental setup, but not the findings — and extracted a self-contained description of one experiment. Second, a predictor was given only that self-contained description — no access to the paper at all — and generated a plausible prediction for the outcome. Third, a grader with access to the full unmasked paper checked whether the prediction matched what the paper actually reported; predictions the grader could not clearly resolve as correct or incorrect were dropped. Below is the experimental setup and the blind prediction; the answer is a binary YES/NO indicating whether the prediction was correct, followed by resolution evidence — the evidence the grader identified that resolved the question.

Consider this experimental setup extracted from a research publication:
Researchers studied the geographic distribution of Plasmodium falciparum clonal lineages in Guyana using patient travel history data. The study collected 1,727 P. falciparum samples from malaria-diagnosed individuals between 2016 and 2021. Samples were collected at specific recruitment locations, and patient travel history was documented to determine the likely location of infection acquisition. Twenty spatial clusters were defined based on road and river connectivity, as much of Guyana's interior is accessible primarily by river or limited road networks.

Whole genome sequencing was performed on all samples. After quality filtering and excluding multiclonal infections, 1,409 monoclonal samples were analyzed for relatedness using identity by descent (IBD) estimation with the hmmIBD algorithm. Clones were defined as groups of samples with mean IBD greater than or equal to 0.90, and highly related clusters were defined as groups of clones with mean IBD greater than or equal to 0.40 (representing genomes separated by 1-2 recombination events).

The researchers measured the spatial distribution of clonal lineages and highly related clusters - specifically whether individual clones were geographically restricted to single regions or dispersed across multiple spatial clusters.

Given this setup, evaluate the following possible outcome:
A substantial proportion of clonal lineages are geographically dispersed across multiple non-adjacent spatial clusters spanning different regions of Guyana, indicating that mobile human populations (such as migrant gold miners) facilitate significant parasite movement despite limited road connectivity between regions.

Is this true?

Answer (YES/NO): YES